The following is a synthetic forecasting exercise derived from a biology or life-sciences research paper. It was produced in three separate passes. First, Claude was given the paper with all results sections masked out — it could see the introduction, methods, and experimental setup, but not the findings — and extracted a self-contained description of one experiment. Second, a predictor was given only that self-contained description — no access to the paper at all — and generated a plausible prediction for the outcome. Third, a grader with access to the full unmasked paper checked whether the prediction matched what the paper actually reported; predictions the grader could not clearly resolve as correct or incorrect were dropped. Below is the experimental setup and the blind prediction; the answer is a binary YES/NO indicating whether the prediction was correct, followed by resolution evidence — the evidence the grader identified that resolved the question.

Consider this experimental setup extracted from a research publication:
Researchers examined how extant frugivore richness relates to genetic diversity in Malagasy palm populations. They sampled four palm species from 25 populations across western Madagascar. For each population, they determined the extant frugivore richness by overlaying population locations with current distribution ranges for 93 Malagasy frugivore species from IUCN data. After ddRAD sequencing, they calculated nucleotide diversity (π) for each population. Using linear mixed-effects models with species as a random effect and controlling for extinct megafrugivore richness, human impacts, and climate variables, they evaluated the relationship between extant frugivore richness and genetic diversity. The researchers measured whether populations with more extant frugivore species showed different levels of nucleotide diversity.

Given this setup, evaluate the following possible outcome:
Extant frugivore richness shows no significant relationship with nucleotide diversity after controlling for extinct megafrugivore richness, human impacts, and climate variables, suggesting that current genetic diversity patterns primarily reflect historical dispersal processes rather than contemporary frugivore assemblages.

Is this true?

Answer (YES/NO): NO